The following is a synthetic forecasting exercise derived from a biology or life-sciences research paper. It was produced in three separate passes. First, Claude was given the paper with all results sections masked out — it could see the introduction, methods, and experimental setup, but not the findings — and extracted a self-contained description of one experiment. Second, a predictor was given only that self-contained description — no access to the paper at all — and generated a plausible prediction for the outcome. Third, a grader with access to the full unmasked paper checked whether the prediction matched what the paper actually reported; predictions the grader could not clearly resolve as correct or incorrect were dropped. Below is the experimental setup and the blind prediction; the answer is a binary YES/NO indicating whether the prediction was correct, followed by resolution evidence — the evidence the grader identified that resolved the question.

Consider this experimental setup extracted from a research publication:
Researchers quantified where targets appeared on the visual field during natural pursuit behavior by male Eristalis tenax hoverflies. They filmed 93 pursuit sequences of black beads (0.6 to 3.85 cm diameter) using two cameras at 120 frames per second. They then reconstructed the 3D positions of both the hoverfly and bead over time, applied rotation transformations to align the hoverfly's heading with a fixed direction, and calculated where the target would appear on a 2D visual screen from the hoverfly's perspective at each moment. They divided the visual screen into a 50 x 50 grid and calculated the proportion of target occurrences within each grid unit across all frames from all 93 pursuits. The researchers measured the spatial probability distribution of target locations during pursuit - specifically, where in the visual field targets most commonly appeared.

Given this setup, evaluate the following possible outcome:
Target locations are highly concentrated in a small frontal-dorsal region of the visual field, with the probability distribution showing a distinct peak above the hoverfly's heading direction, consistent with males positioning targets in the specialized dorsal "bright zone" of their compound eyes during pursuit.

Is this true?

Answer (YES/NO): NO